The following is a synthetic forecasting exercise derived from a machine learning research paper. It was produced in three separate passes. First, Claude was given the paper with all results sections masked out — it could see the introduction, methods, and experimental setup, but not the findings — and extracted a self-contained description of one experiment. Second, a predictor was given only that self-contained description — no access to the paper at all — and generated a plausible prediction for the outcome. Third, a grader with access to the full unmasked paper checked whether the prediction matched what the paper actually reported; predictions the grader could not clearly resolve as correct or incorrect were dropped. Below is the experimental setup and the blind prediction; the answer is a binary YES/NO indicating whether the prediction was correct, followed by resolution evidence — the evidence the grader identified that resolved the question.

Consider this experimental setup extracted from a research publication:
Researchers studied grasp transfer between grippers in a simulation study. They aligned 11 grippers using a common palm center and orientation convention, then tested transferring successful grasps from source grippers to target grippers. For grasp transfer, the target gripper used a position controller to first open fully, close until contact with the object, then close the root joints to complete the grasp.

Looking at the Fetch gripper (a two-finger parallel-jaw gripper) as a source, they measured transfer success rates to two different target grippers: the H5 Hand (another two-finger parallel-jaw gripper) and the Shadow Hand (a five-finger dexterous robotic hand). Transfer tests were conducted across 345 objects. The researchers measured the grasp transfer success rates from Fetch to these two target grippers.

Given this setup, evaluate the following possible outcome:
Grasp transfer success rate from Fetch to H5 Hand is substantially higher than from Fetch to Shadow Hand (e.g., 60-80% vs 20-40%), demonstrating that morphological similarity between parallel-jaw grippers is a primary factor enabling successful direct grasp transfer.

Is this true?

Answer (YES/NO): YES